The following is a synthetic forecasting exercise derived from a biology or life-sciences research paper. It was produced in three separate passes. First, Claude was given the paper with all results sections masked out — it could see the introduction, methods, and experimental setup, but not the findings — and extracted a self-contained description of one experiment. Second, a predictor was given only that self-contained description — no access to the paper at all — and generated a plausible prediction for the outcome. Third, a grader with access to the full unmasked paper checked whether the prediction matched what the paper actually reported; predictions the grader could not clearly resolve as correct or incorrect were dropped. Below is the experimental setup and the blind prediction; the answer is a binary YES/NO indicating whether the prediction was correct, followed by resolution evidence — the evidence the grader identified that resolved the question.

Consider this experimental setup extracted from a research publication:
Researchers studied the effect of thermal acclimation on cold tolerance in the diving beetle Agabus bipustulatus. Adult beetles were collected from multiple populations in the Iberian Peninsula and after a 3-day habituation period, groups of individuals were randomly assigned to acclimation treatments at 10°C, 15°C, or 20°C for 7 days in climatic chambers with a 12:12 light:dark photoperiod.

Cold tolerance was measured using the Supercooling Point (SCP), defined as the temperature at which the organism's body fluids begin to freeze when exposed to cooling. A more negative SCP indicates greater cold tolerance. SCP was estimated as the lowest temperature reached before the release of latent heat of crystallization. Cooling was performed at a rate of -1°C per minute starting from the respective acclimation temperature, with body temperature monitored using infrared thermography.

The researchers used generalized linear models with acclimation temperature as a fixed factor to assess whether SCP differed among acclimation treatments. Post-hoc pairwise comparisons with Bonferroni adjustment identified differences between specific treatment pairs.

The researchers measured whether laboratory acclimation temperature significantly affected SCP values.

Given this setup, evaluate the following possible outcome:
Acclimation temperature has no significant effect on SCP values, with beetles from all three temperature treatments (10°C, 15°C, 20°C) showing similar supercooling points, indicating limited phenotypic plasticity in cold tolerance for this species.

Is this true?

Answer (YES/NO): YES